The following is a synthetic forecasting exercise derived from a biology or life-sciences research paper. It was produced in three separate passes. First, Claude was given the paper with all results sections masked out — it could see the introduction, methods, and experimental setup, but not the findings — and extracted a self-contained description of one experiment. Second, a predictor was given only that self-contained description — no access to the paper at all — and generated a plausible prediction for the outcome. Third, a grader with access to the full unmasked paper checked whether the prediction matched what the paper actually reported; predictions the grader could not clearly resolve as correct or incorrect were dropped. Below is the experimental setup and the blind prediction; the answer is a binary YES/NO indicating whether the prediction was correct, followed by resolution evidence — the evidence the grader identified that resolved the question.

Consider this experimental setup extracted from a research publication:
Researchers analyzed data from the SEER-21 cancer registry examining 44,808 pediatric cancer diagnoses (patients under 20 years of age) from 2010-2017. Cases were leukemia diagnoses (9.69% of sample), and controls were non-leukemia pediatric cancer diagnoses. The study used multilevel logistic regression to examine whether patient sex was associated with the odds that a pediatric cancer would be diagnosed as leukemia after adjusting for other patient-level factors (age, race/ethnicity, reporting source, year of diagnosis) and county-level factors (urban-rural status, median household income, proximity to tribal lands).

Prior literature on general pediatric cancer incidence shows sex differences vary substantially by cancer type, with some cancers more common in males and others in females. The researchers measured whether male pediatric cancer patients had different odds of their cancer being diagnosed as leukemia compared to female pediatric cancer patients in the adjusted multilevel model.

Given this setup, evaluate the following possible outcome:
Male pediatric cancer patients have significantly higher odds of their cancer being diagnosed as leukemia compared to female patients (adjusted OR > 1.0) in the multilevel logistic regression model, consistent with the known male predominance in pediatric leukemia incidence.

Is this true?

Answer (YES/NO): YES